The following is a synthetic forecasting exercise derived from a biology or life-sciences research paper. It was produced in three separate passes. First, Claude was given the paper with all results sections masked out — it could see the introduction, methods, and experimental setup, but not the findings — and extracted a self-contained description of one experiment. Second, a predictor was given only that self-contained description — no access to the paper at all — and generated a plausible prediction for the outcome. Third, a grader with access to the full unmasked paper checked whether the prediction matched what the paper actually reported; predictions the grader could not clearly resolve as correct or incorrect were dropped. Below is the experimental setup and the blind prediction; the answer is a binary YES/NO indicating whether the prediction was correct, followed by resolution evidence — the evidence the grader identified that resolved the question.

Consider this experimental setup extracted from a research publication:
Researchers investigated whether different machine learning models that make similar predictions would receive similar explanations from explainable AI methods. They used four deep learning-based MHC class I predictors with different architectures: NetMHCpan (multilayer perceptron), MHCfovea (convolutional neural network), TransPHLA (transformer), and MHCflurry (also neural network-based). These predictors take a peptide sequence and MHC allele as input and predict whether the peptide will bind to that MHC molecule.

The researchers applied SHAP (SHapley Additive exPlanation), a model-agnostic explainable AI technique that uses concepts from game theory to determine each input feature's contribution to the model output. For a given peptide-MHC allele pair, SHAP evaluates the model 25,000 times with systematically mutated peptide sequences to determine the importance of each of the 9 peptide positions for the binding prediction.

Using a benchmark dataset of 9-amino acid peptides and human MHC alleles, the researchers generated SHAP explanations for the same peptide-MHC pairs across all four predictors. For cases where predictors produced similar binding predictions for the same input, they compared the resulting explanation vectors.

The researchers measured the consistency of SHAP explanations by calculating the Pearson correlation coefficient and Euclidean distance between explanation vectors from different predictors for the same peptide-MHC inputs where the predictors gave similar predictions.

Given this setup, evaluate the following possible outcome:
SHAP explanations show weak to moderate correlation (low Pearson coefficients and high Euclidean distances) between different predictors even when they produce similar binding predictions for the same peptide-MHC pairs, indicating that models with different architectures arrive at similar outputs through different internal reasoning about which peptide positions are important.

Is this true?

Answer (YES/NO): NO